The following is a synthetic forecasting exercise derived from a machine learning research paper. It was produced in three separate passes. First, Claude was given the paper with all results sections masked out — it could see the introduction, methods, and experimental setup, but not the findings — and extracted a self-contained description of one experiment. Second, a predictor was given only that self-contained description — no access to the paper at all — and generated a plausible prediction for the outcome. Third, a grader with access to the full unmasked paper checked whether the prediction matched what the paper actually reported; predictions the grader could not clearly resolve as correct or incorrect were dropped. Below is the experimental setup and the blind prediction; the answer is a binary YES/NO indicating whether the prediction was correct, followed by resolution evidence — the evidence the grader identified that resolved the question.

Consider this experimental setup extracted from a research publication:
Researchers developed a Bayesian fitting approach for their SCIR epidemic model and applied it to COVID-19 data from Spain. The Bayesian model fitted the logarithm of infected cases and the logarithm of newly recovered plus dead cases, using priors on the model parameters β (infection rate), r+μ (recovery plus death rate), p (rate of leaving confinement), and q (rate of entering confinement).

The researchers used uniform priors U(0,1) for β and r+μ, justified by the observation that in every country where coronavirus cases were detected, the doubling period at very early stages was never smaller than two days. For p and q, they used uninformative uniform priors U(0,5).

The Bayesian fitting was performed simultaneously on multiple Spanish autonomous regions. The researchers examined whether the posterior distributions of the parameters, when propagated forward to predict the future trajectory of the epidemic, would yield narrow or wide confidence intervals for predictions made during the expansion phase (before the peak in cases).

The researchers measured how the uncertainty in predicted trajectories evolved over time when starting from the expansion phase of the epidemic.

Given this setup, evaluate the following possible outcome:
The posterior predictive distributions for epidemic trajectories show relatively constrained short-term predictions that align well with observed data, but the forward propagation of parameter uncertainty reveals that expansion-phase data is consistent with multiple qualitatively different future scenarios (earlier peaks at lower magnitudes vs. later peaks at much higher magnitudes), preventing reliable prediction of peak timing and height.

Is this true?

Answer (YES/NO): NO